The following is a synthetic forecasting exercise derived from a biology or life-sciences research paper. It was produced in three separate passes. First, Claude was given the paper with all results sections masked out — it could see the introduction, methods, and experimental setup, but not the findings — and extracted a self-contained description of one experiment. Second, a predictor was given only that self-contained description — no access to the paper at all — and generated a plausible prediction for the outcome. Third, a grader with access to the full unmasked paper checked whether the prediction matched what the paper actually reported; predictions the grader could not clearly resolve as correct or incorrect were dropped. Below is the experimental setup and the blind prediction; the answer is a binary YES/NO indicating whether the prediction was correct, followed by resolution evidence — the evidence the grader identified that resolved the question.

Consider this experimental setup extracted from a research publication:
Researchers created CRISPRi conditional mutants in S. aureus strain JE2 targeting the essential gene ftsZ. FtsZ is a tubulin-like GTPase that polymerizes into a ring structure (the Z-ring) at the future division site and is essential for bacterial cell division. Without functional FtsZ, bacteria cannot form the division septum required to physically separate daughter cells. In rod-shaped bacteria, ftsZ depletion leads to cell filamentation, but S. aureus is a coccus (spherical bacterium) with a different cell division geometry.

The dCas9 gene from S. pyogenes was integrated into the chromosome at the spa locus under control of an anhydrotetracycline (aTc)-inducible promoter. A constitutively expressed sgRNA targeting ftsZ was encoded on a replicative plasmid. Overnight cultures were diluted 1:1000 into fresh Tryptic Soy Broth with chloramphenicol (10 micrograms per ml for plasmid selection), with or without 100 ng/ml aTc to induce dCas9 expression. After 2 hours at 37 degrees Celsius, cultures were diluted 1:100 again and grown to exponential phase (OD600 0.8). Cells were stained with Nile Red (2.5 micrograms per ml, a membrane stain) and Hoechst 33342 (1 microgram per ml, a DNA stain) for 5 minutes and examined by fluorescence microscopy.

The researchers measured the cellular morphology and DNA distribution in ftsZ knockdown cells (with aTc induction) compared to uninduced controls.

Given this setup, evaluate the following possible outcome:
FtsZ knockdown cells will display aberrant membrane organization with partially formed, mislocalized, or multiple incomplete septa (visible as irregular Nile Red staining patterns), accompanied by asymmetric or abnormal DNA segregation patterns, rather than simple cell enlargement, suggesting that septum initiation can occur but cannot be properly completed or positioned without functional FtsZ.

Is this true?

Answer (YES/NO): NO